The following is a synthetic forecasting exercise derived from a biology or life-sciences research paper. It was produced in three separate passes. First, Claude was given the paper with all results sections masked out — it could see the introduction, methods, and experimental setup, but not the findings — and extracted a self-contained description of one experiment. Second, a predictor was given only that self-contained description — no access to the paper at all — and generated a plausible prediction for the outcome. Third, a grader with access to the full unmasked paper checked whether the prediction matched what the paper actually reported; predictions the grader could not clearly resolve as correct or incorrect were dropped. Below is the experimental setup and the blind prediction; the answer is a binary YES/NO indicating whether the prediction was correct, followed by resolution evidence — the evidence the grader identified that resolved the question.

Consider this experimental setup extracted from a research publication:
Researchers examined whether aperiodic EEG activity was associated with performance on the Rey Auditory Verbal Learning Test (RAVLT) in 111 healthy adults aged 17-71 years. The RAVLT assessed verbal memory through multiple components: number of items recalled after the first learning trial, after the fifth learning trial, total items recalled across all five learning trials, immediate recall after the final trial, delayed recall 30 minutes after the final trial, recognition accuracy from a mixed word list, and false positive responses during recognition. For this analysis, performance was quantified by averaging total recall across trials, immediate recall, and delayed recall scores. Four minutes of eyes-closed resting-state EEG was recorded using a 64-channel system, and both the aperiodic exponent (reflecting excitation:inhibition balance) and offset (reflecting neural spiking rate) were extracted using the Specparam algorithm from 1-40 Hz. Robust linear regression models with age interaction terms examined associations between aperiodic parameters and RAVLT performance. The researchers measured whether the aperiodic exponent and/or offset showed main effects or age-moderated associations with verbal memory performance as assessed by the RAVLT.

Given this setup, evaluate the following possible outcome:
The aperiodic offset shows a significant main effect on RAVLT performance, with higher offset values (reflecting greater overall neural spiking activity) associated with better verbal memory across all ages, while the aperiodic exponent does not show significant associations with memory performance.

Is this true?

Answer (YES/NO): NO